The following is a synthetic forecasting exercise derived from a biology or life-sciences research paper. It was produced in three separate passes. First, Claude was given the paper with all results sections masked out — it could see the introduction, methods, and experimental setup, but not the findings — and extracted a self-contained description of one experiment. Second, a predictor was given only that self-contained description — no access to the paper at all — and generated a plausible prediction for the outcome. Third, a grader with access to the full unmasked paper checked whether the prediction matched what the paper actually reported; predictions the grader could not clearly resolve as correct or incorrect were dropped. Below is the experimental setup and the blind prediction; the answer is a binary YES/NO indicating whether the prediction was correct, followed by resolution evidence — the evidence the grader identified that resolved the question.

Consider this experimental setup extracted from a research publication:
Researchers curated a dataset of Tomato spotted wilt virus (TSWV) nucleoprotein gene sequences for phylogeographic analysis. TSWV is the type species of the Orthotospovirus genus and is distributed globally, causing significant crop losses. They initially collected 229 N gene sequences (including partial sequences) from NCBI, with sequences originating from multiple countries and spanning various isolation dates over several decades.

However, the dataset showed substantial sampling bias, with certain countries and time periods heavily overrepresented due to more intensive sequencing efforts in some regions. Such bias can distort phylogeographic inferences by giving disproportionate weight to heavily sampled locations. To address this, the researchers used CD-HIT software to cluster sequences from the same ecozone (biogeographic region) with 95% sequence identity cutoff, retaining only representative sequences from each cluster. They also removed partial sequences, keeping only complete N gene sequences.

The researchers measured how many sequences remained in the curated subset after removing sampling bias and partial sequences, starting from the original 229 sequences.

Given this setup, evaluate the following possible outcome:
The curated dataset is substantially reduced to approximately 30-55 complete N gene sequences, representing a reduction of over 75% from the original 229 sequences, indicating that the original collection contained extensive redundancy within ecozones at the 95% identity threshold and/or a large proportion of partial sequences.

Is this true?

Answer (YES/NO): NO